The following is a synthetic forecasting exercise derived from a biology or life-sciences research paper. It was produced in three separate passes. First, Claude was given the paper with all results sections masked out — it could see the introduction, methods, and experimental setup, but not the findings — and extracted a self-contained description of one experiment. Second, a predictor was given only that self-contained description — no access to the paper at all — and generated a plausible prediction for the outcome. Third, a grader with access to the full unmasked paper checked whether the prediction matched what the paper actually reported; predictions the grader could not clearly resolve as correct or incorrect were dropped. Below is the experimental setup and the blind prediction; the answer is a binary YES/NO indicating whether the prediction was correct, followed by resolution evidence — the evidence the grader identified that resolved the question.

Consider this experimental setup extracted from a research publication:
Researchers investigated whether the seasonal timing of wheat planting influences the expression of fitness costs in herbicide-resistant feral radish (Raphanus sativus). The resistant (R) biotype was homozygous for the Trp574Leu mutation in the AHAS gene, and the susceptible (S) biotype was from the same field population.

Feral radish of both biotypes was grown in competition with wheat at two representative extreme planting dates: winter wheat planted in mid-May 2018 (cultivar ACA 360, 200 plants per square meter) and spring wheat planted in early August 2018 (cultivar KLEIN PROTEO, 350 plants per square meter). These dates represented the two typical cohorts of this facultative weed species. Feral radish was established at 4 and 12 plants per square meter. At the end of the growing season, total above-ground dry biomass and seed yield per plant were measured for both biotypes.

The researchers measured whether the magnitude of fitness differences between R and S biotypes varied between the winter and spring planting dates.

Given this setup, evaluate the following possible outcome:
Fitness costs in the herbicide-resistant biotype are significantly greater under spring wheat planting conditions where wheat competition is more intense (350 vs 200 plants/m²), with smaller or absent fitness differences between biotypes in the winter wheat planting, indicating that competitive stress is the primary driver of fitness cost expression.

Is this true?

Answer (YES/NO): NO